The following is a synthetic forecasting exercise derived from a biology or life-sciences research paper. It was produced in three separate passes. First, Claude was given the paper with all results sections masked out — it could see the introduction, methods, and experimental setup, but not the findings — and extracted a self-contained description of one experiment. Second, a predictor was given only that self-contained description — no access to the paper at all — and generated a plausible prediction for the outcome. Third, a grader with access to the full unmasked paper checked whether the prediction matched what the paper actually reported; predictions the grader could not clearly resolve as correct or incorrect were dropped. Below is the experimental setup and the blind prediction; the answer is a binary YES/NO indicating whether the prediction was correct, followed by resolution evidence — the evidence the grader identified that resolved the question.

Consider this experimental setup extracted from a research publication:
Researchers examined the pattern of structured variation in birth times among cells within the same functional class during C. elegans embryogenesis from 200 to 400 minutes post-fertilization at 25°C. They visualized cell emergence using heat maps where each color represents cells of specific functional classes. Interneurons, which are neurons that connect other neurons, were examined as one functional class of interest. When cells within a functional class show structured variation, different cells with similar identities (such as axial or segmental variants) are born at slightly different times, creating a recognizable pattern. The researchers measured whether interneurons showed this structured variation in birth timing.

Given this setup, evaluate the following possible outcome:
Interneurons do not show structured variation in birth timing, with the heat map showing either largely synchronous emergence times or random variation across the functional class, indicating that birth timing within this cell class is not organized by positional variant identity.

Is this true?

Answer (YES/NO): NO